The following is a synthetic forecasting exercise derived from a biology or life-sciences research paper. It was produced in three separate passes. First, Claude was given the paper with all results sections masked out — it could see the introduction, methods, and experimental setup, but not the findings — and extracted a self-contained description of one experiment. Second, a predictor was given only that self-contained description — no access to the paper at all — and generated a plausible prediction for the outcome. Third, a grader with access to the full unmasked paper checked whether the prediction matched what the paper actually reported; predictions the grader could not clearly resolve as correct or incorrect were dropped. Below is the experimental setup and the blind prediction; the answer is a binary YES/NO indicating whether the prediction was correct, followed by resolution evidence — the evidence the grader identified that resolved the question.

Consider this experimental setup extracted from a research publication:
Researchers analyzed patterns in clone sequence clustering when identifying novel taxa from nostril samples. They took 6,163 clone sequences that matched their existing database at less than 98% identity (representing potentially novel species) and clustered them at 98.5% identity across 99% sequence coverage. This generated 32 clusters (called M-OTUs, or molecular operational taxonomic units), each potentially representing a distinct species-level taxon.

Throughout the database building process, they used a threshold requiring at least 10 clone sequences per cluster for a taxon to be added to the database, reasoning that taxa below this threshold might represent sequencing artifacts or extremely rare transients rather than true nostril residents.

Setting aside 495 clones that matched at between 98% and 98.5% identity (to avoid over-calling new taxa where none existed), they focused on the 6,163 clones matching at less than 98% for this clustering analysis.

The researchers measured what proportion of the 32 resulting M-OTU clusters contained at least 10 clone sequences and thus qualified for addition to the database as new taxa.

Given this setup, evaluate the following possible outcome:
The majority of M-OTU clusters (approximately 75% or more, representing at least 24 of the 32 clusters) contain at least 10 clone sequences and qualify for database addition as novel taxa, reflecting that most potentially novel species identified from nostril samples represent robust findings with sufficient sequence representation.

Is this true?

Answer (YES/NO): YES